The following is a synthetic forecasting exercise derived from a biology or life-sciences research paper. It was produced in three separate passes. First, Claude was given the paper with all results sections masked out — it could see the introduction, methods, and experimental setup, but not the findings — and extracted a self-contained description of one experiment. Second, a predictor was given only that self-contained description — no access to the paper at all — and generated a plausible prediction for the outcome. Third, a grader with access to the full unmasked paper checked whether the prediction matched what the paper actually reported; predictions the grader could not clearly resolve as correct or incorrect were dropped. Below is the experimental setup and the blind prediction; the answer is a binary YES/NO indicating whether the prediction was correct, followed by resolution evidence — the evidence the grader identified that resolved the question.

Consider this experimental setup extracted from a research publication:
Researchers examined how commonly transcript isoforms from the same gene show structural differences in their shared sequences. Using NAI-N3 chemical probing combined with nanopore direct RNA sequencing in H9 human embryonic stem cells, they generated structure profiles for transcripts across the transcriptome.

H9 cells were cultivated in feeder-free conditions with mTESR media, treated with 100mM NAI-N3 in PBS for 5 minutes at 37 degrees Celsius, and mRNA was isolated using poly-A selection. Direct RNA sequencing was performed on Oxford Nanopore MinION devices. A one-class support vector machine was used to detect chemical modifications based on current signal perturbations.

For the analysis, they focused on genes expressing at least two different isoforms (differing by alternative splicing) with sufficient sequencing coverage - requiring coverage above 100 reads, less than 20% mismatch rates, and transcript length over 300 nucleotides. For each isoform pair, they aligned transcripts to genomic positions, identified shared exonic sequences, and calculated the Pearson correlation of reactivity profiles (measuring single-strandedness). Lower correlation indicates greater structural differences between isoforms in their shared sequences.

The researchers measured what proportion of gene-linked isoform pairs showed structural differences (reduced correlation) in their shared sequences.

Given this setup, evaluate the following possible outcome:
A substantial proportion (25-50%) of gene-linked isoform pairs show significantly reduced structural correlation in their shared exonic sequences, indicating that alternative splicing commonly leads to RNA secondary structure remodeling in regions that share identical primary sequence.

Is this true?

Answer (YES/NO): NO